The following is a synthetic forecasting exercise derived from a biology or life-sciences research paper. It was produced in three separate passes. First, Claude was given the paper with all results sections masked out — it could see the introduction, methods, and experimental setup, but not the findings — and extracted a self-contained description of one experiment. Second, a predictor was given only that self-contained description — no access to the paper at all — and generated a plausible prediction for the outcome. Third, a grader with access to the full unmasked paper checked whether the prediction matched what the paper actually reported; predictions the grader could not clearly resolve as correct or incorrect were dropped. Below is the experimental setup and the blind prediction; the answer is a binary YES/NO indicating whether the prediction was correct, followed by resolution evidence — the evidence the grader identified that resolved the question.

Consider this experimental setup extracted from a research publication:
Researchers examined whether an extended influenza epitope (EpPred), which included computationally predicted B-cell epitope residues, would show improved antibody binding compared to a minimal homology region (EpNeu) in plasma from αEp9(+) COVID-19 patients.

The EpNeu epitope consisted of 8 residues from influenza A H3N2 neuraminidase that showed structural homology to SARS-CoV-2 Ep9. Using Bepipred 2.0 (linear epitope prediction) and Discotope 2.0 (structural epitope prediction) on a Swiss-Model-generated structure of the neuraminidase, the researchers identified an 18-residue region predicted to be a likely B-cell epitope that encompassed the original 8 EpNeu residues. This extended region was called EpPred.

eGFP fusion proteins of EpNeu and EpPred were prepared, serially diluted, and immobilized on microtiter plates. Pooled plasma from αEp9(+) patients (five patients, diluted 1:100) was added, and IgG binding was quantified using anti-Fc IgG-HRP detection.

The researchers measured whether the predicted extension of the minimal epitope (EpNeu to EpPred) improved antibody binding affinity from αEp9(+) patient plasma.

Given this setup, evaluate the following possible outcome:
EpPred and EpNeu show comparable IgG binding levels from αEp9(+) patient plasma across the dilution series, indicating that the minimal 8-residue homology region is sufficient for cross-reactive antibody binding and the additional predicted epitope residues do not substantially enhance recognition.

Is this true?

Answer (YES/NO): NO